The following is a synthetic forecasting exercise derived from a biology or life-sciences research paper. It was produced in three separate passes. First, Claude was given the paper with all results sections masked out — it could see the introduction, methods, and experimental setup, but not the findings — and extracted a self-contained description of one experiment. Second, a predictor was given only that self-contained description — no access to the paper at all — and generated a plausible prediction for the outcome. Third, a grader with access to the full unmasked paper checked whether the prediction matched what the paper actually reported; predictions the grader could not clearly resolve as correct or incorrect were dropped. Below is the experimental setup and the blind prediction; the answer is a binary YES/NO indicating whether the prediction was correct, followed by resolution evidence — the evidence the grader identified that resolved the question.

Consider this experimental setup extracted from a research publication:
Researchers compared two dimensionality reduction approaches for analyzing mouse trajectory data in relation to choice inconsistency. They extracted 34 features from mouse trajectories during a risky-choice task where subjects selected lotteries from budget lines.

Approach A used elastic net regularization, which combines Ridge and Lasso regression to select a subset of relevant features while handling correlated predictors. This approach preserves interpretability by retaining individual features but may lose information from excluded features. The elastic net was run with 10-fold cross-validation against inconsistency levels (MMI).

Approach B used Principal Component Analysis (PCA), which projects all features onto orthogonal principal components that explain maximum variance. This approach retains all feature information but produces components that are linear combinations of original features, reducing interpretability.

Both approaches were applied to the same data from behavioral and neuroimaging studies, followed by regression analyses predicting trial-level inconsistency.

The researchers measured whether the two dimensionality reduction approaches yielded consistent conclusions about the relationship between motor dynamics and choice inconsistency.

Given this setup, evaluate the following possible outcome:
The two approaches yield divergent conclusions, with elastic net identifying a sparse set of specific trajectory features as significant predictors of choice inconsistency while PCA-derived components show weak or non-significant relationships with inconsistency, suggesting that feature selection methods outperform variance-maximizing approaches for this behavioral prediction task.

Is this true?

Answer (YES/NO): NO